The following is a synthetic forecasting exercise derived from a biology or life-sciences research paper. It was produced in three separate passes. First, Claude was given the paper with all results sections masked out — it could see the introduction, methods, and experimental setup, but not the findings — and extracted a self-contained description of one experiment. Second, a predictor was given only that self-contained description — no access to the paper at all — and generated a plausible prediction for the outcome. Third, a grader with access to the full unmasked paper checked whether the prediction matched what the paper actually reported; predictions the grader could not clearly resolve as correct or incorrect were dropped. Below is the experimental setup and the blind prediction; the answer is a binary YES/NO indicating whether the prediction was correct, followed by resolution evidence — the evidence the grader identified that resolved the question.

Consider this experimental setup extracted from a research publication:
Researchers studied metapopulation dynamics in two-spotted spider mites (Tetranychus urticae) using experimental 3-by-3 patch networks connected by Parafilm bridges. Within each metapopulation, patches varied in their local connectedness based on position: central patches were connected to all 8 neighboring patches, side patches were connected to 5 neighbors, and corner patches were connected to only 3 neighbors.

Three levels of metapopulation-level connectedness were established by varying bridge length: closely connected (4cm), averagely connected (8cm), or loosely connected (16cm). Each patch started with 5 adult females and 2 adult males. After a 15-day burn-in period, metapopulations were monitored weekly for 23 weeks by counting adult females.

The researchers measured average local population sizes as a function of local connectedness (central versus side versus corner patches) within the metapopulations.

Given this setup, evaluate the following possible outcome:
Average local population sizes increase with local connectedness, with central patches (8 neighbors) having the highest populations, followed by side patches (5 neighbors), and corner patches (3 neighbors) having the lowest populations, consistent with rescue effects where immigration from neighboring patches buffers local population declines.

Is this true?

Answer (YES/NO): NO